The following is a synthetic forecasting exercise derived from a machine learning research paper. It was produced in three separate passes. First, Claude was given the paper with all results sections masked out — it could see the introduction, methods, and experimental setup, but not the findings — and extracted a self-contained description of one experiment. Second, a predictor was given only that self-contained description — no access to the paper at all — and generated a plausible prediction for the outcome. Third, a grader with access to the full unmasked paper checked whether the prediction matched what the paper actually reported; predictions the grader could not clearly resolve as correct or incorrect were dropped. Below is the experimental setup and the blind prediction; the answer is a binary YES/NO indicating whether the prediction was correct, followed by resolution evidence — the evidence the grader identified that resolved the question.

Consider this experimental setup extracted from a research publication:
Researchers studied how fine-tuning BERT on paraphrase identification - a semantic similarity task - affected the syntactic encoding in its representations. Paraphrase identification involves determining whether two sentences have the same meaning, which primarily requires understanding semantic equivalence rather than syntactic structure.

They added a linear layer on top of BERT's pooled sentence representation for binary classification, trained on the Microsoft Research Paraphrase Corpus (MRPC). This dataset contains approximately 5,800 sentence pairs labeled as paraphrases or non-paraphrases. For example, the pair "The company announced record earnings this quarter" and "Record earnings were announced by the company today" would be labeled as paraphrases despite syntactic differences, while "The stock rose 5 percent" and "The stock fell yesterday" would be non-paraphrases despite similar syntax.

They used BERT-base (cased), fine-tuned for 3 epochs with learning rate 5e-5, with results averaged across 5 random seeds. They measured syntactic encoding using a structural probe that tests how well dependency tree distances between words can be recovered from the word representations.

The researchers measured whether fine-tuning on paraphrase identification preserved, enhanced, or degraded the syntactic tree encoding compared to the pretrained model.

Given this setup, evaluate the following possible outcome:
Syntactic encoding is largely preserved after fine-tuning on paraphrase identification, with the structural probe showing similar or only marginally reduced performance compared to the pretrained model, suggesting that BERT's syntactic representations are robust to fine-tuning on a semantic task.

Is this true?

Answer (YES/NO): YES